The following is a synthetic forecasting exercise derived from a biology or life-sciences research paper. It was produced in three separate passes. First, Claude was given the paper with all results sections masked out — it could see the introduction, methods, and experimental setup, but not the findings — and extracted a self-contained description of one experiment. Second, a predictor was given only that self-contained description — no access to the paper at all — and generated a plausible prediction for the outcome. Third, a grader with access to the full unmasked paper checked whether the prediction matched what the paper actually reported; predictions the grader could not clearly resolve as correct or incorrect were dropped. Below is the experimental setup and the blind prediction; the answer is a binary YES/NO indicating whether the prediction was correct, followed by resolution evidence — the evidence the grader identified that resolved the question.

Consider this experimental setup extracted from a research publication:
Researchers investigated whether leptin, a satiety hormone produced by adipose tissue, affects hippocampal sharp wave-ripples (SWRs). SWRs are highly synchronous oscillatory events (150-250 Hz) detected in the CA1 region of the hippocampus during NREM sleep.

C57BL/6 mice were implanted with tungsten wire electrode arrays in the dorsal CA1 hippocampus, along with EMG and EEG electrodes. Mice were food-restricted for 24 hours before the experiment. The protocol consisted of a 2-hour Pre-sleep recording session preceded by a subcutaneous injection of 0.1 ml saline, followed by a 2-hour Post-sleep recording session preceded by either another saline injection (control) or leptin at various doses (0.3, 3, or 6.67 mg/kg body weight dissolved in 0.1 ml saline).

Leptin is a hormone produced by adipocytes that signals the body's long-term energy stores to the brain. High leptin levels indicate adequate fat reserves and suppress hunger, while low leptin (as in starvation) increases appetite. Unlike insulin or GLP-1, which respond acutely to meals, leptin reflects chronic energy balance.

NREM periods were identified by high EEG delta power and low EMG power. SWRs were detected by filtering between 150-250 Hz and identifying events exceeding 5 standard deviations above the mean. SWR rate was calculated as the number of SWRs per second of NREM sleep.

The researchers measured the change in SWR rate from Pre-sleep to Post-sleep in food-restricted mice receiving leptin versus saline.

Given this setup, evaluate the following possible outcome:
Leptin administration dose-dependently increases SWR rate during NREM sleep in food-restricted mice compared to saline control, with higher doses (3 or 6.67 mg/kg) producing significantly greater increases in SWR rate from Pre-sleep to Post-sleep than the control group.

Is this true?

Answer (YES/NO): NO